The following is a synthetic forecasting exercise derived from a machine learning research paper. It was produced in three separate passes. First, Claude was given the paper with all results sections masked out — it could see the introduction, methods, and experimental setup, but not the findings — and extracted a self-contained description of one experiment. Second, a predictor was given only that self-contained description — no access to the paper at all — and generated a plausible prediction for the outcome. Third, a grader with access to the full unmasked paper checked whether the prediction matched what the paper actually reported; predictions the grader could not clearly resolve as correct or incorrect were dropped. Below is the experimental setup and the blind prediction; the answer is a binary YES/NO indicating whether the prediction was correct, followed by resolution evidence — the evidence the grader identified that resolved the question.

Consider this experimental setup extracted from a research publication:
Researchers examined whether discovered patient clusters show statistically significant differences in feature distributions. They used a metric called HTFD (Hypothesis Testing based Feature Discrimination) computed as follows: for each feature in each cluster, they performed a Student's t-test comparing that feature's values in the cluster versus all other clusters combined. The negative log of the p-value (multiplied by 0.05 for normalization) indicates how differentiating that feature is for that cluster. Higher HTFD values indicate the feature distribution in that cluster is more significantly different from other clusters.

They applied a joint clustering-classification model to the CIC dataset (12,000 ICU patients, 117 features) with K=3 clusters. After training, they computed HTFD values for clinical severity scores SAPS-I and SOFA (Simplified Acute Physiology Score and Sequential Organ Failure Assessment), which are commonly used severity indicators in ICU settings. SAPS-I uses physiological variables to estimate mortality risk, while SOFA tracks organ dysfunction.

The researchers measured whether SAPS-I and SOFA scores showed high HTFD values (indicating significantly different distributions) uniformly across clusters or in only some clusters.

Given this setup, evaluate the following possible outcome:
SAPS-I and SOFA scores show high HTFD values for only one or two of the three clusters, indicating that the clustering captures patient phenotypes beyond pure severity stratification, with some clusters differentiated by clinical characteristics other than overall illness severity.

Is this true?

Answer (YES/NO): YES